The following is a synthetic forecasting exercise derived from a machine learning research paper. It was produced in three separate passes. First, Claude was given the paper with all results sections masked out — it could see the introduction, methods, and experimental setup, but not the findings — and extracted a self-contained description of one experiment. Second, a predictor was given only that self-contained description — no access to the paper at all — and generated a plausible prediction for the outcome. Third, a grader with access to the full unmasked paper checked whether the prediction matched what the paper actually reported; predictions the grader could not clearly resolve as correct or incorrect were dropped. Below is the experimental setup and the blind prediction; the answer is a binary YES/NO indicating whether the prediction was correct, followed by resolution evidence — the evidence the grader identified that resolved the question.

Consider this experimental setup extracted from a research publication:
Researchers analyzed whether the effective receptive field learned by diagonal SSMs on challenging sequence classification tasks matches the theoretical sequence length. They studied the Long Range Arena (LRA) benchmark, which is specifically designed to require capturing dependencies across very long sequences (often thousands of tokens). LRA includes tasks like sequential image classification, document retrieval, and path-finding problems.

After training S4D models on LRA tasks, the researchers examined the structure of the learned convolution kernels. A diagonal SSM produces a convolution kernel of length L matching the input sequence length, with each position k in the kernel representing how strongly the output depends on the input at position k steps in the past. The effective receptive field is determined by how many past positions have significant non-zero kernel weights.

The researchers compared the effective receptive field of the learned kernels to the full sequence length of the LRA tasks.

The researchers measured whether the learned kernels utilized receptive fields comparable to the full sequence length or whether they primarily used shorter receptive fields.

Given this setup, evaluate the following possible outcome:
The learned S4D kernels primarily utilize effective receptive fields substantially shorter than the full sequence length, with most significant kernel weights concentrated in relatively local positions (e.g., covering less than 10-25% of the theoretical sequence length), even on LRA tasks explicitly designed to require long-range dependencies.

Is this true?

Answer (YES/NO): YES